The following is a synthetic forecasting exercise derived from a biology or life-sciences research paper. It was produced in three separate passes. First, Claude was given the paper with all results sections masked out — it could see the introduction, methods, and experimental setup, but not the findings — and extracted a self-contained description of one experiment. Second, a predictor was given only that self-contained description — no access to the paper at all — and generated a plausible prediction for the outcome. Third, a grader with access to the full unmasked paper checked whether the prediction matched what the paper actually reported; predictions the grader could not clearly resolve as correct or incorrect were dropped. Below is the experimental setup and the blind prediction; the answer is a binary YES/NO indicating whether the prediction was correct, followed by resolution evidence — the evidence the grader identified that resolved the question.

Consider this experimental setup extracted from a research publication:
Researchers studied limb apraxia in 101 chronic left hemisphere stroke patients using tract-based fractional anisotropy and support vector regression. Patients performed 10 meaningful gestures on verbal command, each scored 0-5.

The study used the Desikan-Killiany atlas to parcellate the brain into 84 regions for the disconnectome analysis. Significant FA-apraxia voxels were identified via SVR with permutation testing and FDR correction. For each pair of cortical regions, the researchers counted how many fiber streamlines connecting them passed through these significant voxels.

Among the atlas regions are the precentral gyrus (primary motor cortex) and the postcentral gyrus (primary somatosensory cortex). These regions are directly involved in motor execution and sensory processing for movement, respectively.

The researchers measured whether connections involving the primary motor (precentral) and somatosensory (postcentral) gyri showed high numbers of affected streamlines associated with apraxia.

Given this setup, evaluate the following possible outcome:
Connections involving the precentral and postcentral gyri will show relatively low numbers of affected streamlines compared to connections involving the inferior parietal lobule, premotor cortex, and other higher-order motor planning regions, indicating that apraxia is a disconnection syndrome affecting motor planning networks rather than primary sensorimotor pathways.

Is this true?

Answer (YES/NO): NO